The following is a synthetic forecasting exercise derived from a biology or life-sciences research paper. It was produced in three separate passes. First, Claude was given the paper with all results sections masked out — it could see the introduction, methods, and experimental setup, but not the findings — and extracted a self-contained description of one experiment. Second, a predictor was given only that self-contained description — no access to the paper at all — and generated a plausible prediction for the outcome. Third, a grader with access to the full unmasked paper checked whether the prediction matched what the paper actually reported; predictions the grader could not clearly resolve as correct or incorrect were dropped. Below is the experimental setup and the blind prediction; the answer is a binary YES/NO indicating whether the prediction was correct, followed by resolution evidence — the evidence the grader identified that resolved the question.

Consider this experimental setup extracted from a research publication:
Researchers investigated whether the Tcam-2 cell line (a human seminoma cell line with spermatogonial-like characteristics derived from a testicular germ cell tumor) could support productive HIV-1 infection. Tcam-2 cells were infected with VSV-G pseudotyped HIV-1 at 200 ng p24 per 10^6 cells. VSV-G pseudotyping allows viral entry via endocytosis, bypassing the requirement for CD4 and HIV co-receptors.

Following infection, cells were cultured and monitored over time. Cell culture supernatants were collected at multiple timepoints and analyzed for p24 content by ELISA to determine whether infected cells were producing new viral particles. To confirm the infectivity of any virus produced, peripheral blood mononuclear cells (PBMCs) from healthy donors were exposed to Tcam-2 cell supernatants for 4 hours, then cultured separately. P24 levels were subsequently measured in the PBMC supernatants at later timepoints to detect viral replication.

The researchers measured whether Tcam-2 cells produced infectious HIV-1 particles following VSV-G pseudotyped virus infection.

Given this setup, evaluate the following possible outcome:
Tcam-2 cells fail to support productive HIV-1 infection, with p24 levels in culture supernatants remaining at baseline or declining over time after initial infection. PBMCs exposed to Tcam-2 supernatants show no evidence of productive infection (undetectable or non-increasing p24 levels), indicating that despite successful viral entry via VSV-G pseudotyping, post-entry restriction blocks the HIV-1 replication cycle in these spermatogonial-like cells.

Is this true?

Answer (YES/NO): NO